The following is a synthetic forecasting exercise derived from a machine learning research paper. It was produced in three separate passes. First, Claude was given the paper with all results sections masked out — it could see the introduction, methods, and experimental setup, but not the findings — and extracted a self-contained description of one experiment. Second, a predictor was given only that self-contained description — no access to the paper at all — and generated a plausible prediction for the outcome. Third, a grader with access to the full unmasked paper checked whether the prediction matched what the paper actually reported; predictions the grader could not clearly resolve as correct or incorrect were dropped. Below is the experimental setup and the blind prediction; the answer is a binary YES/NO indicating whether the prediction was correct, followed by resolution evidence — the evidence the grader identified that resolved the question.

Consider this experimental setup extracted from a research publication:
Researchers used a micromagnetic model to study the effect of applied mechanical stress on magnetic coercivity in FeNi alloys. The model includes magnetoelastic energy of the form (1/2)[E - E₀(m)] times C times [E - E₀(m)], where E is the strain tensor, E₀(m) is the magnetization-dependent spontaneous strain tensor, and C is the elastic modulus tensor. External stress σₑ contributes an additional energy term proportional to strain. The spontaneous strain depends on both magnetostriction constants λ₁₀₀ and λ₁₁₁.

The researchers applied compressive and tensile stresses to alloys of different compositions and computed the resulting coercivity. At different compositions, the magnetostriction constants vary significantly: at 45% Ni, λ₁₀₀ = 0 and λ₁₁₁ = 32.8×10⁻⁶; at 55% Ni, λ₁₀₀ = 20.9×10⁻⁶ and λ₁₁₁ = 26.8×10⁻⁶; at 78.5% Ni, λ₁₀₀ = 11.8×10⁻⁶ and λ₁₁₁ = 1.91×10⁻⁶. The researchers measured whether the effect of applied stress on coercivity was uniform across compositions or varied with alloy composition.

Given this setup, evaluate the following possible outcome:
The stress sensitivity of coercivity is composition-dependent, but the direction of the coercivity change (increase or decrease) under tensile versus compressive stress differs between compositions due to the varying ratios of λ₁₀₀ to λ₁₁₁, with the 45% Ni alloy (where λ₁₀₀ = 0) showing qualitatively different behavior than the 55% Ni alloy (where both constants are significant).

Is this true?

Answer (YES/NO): NO